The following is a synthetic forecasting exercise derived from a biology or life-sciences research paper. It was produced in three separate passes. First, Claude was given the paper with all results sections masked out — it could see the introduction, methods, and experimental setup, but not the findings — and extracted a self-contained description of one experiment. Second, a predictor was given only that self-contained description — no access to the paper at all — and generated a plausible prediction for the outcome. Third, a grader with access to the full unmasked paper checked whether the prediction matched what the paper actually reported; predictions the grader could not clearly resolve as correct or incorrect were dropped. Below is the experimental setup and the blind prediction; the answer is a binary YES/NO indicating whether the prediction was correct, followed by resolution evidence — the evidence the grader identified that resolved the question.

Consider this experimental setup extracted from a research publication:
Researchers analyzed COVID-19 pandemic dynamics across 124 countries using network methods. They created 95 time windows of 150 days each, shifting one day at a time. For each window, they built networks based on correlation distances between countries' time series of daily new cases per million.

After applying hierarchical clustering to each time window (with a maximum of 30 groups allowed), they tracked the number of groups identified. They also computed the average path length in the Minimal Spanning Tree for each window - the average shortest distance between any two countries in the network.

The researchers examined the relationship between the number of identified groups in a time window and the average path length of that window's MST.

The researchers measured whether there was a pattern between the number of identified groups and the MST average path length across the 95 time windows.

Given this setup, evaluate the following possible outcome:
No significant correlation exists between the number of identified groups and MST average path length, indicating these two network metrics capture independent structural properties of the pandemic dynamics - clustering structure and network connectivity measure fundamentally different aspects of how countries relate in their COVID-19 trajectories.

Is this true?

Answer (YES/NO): NO